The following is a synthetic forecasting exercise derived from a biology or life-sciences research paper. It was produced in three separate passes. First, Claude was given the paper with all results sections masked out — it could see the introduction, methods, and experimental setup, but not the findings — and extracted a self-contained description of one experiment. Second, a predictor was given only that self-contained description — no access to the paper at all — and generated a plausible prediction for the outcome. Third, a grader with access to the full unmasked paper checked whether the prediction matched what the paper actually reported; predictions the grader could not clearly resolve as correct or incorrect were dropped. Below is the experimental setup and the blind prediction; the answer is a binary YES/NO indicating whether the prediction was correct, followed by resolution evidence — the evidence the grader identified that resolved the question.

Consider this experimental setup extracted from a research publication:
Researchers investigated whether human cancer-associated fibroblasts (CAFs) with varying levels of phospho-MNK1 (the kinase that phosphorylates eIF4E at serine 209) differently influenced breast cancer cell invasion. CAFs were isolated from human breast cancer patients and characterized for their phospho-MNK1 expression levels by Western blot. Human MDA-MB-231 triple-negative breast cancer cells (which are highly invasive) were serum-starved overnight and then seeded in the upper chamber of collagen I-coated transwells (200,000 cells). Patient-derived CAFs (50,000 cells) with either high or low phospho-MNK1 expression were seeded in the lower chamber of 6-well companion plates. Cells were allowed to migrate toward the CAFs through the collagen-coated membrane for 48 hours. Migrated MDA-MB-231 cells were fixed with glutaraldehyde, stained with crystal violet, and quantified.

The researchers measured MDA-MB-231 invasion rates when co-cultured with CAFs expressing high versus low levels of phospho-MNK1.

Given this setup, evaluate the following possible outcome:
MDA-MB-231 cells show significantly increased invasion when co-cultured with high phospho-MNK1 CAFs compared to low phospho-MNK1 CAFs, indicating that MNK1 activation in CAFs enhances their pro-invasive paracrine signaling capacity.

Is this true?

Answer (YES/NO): YES